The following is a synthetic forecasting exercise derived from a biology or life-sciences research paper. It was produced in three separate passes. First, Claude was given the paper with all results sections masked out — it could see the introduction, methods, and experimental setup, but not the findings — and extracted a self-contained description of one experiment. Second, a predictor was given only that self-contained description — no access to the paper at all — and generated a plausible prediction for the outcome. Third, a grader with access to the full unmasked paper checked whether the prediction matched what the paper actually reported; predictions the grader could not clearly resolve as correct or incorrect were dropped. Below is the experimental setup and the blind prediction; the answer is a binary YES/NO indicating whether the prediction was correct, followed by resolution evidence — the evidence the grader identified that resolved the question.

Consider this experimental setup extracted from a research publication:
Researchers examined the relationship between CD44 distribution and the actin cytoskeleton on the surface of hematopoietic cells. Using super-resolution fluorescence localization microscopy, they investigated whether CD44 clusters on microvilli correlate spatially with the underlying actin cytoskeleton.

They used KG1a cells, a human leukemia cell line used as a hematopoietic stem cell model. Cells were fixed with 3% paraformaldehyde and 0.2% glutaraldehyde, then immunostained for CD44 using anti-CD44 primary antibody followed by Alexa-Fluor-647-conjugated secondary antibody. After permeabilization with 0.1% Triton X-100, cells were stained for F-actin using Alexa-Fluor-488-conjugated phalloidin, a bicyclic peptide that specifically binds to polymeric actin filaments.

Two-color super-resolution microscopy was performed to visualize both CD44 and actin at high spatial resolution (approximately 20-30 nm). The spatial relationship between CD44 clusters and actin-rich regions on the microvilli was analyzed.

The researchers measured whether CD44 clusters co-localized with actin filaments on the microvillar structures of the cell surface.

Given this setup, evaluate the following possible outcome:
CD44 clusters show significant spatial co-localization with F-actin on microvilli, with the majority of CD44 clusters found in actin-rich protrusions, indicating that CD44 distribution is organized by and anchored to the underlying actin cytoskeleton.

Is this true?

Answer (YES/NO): YES